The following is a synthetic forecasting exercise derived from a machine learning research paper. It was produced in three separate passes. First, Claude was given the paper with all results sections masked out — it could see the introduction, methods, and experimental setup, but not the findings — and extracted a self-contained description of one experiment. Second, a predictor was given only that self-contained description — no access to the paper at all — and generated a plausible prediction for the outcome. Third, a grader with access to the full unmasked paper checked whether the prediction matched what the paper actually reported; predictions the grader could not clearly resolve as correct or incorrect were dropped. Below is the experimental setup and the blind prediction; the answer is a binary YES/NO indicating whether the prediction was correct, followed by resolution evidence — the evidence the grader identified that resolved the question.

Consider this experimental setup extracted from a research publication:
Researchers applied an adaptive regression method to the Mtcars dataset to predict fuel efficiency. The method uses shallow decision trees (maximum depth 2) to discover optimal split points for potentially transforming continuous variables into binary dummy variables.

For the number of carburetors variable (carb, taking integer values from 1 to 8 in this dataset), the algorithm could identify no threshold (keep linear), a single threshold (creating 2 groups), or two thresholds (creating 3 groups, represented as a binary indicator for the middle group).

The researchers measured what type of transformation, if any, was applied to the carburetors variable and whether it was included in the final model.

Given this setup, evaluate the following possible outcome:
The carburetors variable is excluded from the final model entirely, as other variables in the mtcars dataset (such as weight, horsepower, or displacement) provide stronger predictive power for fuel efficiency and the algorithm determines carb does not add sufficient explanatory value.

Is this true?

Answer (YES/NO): YES